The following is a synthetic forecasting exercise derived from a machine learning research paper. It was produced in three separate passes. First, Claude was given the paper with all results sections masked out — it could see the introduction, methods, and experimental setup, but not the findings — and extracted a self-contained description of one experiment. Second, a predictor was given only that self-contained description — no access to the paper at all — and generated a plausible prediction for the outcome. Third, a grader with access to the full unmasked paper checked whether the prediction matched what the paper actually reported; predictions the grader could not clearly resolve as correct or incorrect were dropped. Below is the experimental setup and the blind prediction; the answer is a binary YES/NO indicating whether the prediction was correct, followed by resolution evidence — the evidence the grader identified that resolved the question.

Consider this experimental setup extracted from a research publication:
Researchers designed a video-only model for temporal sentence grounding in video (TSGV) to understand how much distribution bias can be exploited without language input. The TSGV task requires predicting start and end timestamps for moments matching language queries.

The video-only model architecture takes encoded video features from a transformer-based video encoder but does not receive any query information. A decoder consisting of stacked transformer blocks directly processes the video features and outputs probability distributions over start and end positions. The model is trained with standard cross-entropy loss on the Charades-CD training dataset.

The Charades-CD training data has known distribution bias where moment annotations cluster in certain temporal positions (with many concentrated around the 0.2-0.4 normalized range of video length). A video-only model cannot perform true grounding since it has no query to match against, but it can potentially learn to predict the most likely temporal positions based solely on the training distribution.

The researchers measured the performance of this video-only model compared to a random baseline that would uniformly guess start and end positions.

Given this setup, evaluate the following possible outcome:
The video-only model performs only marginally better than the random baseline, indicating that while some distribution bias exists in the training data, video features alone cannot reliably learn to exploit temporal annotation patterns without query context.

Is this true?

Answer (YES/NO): NO